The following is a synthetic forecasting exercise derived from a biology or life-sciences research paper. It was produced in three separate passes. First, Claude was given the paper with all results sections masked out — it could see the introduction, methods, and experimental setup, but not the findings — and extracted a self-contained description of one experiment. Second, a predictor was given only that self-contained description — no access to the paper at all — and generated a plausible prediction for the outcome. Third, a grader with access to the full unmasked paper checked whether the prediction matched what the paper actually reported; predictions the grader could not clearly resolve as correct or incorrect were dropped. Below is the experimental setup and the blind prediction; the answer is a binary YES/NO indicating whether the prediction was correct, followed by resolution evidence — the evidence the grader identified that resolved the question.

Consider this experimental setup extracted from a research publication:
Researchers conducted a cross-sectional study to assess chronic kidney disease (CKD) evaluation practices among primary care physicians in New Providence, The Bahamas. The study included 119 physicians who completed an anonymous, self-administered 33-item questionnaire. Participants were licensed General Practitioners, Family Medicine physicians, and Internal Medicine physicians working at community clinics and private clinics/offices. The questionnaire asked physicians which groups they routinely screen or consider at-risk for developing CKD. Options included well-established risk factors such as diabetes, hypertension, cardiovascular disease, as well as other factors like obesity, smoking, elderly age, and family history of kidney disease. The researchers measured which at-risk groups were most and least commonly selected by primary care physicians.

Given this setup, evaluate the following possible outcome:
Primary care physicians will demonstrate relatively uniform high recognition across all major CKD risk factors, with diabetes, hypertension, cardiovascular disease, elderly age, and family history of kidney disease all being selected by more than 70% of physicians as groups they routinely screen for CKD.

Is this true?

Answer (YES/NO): NO